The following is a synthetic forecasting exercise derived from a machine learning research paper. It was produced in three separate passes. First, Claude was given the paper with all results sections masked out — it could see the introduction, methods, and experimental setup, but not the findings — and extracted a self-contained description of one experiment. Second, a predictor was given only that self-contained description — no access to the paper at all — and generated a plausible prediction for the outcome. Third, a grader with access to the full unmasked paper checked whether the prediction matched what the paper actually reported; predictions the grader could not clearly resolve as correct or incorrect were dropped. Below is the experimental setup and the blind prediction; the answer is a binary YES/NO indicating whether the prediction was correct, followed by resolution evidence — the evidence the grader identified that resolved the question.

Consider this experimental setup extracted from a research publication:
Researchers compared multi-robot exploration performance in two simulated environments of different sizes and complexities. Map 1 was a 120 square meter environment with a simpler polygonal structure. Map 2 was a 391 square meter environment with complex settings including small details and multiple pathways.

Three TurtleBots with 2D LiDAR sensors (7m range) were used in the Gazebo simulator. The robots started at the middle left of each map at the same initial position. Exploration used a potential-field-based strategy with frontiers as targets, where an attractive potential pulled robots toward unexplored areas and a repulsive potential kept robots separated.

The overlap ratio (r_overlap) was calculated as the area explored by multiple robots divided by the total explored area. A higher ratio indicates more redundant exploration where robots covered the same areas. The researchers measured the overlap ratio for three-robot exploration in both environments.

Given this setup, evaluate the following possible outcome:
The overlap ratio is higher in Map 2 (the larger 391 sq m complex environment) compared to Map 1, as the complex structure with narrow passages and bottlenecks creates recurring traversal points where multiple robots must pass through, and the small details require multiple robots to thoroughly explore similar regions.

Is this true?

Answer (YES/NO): YES